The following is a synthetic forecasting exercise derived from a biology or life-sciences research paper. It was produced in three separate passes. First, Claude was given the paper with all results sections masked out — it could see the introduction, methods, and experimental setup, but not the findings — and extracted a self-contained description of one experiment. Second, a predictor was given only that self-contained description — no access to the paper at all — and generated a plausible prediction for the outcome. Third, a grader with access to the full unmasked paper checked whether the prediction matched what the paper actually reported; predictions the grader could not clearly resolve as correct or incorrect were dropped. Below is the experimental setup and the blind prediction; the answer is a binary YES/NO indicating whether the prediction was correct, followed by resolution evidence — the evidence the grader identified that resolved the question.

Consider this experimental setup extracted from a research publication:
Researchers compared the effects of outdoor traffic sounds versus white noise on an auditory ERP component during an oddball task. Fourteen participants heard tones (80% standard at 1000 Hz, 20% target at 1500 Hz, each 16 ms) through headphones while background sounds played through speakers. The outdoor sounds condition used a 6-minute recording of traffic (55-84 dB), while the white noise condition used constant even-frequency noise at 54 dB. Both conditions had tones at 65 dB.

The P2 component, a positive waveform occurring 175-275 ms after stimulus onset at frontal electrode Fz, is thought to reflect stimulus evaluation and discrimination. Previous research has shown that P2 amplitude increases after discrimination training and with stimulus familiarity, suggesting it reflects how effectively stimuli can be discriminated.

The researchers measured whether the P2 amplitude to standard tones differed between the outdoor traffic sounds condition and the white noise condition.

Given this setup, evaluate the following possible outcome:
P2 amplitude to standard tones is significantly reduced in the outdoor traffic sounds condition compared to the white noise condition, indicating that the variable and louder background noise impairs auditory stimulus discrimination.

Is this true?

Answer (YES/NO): YES